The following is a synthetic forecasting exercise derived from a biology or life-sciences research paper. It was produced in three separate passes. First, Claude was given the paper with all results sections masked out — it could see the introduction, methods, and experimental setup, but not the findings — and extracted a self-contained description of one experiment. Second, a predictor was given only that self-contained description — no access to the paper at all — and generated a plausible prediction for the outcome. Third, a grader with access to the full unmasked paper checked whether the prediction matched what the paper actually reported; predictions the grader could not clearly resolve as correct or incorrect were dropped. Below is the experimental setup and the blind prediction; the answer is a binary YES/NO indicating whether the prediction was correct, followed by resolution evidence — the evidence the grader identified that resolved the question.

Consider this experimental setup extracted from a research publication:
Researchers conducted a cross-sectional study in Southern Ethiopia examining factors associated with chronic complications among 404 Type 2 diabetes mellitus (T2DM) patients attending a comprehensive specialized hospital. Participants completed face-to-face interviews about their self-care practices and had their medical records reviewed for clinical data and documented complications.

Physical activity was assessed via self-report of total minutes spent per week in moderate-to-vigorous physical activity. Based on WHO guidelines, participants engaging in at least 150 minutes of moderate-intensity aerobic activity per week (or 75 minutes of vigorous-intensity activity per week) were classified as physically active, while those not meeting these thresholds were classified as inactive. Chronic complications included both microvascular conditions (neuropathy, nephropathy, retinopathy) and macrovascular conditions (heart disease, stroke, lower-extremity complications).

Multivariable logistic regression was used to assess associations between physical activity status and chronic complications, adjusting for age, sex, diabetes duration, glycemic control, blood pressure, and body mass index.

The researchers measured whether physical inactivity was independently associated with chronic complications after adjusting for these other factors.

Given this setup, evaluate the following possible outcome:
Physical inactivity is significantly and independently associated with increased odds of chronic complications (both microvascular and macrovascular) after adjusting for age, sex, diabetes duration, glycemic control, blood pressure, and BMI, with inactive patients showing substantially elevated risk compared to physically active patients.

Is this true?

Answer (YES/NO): YES